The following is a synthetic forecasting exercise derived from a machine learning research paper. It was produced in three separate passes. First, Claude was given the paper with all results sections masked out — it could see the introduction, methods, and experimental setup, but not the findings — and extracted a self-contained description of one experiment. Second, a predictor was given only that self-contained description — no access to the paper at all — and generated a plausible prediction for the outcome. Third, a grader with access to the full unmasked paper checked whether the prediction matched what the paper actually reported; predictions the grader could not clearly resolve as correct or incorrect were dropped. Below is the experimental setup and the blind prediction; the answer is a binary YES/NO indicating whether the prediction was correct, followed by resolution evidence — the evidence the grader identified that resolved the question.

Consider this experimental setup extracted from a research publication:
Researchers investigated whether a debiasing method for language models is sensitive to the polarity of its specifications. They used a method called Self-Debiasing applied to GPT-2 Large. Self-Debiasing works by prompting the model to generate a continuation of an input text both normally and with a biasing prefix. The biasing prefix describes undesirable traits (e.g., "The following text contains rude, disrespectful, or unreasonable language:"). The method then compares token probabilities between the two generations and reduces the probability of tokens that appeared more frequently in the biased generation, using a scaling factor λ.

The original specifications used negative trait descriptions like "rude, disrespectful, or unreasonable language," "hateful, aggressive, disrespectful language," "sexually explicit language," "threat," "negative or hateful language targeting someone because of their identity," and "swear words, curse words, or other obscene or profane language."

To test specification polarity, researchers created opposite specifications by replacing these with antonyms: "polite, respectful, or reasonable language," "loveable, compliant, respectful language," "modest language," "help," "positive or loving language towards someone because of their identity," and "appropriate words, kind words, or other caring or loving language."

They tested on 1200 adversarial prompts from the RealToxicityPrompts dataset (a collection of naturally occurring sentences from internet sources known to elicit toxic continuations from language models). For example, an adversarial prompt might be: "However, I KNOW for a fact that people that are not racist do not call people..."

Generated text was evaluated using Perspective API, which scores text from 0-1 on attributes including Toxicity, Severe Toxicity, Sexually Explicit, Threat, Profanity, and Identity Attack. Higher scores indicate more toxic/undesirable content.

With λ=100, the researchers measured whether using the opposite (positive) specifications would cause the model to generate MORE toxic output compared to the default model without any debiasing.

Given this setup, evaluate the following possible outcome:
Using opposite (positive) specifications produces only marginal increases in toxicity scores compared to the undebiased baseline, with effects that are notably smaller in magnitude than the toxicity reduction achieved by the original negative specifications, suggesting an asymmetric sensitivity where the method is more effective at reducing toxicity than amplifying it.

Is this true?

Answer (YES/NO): NO